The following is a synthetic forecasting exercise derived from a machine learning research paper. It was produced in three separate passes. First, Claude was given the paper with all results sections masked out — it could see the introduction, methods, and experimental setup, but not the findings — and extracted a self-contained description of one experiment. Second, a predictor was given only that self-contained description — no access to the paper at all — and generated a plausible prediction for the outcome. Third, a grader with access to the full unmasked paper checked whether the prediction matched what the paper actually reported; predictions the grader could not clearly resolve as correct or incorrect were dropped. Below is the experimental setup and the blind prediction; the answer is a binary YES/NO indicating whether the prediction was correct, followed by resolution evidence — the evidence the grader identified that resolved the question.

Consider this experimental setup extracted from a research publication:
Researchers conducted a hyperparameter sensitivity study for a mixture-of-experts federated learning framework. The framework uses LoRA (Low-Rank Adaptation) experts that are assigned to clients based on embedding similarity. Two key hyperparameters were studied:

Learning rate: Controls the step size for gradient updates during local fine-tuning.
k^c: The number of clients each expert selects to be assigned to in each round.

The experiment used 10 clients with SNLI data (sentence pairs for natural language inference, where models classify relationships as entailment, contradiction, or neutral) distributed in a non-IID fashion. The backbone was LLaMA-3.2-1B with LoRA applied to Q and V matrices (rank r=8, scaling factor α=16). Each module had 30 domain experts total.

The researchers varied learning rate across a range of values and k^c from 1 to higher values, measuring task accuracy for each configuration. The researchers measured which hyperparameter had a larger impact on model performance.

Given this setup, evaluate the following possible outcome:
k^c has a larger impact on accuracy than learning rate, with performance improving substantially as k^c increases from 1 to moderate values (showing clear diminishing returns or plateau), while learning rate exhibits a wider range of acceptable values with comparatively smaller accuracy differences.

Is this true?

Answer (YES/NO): NO